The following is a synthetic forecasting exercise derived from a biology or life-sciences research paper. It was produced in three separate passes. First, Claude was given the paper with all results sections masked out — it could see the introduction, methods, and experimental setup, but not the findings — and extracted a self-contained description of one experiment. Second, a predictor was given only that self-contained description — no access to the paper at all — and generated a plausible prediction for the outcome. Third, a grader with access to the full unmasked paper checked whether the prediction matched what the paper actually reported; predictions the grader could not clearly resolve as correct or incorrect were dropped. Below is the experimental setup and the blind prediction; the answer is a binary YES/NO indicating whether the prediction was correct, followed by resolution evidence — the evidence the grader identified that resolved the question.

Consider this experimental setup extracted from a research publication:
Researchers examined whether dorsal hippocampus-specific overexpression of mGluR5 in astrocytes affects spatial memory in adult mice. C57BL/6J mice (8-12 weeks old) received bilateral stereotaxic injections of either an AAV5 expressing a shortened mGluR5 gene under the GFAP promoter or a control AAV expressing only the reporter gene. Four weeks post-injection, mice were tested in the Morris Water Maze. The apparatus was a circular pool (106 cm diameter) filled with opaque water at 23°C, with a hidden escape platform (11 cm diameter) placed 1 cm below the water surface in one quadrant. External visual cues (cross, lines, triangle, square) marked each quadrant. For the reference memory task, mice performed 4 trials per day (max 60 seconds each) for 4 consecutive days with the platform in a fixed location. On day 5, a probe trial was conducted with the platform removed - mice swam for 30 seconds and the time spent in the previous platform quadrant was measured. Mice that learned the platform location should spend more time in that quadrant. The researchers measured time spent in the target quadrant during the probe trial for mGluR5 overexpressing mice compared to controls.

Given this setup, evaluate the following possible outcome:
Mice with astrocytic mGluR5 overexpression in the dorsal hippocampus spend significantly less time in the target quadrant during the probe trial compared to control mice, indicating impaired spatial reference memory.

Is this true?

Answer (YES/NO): NO